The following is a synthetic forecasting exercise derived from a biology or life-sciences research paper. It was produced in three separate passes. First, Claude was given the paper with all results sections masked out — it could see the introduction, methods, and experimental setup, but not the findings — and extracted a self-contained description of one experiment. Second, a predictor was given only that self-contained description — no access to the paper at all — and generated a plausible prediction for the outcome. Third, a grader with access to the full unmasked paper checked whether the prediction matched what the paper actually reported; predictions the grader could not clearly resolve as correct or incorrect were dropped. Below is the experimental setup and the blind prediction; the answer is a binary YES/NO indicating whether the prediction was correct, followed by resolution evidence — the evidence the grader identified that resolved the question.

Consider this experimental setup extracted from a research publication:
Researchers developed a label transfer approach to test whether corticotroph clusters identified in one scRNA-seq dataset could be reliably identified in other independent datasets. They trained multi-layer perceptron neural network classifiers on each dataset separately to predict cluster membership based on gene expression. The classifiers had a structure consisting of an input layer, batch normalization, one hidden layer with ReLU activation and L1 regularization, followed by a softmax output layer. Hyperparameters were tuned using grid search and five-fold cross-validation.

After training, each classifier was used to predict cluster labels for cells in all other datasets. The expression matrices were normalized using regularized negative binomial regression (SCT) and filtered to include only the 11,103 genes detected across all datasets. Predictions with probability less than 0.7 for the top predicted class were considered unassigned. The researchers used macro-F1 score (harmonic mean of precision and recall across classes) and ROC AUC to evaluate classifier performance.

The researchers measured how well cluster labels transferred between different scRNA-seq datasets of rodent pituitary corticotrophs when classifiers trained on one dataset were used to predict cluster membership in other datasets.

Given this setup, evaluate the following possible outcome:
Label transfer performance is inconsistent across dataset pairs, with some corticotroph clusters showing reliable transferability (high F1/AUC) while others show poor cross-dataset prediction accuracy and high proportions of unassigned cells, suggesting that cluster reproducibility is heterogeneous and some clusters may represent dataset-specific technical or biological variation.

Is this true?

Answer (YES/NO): YES